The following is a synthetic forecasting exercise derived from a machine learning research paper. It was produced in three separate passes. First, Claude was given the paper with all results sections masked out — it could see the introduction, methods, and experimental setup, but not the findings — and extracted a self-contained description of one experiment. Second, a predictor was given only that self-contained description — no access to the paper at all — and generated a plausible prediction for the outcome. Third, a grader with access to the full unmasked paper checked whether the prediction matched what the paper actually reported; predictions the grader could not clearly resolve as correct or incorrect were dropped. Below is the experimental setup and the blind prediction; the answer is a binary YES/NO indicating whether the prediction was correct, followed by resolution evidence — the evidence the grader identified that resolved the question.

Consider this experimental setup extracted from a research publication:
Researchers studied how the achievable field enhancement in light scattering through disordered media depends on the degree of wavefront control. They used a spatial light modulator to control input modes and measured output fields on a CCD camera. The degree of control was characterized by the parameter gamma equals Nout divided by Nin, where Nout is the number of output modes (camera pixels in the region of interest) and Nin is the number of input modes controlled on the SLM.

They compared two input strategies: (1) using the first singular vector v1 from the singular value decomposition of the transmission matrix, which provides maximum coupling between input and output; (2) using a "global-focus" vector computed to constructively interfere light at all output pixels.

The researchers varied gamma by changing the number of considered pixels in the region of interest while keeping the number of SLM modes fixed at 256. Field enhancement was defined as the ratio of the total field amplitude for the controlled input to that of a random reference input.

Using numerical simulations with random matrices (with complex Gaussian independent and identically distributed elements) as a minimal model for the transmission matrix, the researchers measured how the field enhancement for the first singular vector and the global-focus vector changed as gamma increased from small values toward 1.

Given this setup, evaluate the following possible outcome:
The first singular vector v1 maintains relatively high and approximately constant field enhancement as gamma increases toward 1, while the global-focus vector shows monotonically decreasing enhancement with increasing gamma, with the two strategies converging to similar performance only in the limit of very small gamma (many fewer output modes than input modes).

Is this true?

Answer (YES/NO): NO